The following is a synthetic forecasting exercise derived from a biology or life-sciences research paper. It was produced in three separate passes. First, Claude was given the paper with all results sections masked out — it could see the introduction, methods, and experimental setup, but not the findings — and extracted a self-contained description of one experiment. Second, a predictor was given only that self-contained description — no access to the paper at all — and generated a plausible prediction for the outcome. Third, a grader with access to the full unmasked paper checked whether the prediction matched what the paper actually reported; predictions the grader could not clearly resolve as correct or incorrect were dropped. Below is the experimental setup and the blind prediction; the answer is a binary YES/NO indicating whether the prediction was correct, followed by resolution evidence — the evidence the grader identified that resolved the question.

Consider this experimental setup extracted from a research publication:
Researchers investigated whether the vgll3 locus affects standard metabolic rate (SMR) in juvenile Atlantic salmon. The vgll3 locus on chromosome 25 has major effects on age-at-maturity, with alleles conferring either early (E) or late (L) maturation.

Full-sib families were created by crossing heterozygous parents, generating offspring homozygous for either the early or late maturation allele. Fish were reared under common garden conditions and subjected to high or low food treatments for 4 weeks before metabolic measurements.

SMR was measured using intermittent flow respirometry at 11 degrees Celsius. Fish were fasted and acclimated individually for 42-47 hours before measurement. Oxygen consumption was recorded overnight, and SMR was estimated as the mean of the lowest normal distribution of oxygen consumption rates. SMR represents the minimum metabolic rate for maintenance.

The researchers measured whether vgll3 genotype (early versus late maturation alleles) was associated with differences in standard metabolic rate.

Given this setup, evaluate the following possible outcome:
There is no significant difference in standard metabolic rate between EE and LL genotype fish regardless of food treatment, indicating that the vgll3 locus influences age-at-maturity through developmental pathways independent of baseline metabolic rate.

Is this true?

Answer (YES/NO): YES